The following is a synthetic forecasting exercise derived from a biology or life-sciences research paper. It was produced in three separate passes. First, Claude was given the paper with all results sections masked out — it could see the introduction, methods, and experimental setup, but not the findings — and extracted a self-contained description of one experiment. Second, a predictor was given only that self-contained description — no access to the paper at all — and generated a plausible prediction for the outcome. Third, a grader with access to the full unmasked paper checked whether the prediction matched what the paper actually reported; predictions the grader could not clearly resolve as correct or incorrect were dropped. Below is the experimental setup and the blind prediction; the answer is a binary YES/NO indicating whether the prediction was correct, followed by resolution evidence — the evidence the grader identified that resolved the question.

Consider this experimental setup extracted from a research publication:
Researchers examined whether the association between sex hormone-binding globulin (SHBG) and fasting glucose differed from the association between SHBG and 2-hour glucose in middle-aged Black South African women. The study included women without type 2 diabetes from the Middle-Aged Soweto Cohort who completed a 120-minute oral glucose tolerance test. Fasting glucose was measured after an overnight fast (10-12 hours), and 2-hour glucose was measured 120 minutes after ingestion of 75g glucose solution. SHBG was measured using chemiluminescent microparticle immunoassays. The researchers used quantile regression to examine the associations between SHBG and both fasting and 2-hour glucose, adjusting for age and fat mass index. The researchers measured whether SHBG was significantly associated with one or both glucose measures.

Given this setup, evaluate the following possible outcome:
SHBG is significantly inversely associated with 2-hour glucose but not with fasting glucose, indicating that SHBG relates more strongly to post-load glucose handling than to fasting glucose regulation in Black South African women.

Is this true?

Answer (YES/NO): NO